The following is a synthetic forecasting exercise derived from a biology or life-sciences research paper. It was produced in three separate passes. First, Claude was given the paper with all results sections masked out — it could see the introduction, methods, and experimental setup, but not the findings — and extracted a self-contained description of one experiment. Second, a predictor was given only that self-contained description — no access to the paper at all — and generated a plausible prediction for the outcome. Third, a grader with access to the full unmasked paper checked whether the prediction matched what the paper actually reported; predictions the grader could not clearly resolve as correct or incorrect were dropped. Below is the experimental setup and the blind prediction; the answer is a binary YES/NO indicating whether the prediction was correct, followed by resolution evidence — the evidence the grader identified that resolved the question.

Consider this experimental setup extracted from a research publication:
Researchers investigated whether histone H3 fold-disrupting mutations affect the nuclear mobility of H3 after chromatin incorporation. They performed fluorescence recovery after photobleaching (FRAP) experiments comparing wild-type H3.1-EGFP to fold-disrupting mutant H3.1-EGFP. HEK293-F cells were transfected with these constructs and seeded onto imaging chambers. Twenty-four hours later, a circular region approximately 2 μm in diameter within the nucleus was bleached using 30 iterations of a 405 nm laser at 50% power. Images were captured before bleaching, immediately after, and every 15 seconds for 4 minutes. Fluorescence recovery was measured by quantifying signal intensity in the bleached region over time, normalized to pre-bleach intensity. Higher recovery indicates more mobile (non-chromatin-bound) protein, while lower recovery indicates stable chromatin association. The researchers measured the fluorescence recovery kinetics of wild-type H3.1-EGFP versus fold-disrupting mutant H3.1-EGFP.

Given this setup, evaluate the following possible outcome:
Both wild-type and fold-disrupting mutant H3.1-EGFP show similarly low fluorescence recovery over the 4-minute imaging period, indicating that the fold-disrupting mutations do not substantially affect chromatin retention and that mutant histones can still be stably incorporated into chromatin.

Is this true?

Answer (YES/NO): NO